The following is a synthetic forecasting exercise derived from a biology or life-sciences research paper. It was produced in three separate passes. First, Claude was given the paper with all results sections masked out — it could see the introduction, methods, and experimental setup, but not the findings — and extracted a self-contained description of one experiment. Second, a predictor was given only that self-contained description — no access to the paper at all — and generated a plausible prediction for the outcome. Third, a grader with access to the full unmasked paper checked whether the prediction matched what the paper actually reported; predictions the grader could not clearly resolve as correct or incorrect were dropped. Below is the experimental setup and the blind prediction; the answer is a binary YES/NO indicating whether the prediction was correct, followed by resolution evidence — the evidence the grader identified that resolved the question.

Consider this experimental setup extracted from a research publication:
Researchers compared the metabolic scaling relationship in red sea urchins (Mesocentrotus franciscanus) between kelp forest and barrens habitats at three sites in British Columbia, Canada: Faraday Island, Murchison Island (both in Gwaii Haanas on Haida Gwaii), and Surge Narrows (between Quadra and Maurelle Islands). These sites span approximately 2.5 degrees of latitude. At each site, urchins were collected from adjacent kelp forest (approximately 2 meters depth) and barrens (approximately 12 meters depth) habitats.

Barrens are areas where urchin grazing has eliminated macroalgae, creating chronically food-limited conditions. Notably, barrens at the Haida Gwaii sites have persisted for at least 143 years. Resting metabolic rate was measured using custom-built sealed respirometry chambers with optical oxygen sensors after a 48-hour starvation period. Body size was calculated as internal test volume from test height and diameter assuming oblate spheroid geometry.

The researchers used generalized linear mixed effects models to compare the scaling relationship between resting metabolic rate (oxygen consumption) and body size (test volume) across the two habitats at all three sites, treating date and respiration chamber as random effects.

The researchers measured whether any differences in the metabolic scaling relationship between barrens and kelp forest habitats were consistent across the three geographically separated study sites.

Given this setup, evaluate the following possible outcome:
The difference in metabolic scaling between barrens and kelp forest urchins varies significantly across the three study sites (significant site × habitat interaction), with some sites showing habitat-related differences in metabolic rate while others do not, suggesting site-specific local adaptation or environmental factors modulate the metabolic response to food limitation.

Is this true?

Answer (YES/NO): NO